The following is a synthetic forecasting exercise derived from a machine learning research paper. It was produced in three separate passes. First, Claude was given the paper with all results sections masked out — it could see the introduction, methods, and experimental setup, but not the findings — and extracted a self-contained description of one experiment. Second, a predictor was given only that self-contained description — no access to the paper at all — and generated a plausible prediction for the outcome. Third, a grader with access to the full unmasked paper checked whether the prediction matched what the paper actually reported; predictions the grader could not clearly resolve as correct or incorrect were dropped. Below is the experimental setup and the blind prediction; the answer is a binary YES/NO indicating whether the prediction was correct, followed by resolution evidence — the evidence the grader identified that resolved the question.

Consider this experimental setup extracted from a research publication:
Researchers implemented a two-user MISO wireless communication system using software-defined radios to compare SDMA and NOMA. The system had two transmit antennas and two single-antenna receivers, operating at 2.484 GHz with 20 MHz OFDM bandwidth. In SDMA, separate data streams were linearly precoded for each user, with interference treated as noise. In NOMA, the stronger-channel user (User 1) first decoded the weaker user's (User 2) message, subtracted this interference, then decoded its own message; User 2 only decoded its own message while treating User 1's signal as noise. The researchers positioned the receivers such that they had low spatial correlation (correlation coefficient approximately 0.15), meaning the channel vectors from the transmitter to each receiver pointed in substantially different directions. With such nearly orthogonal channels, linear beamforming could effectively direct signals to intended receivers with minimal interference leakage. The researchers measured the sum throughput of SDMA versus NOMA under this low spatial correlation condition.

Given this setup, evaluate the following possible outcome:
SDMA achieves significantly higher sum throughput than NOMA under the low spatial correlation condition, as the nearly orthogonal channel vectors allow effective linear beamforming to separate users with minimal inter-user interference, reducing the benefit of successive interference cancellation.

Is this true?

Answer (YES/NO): YES